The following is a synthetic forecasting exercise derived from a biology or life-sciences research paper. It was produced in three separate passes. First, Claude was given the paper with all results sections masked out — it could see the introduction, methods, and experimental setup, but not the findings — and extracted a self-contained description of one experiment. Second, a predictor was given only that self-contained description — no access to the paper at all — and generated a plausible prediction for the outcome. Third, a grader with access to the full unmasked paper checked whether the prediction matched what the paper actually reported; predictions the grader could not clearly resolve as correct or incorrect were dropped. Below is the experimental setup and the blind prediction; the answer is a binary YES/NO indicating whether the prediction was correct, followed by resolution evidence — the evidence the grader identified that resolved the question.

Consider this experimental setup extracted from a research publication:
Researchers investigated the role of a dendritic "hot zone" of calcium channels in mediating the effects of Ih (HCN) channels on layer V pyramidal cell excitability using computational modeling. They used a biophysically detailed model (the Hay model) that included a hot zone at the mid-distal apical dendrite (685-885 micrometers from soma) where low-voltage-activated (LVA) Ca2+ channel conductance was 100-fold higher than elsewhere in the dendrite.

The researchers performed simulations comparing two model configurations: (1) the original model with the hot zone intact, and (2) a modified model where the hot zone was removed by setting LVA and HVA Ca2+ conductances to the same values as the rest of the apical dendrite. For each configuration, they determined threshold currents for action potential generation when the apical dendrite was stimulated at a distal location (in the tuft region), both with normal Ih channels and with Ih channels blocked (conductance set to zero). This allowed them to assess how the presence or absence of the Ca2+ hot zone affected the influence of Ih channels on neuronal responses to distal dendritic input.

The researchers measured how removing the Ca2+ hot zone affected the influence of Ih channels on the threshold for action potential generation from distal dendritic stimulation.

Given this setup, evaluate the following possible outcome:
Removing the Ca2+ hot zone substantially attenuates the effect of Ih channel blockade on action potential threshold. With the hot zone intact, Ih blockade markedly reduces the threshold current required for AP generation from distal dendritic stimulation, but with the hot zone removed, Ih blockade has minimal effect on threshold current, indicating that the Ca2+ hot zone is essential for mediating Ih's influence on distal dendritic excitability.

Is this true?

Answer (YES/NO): NO